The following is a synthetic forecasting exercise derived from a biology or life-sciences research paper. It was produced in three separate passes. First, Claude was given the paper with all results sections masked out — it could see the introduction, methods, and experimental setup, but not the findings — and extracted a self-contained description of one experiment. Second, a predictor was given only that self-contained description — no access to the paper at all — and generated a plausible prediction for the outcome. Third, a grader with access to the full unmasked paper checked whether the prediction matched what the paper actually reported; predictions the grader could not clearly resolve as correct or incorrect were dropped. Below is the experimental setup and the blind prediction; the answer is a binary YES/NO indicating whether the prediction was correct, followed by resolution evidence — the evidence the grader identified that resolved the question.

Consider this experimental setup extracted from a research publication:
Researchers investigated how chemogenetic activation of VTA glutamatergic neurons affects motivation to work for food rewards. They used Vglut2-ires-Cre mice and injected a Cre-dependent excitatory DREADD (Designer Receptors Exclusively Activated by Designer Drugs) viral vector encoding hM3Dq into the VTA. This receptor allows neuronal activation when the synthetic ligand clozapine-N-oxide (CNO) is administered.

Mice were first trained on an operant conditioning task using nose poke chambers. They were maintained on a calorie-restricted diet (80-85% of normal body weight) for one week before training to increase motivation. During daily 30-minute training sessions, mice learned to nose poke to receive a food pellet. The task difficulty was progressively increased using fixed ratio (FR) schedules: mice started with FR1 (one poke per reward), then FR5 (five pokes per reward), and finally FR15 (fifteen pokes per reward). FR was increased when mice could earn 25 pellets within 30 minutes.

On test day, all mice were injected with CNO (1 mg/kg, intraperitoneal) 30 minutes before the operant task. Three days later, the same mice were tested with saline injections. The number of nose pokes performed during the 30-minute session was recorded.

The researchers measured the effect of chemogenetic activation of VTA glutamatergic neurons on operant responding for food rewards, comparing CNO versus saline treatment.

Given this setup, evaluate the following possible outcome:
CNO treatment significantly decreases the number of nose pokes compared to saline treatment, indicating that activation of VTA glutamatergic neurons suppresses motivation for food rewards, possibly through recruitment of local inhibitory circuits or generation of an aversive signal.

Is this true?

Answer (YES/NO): YES